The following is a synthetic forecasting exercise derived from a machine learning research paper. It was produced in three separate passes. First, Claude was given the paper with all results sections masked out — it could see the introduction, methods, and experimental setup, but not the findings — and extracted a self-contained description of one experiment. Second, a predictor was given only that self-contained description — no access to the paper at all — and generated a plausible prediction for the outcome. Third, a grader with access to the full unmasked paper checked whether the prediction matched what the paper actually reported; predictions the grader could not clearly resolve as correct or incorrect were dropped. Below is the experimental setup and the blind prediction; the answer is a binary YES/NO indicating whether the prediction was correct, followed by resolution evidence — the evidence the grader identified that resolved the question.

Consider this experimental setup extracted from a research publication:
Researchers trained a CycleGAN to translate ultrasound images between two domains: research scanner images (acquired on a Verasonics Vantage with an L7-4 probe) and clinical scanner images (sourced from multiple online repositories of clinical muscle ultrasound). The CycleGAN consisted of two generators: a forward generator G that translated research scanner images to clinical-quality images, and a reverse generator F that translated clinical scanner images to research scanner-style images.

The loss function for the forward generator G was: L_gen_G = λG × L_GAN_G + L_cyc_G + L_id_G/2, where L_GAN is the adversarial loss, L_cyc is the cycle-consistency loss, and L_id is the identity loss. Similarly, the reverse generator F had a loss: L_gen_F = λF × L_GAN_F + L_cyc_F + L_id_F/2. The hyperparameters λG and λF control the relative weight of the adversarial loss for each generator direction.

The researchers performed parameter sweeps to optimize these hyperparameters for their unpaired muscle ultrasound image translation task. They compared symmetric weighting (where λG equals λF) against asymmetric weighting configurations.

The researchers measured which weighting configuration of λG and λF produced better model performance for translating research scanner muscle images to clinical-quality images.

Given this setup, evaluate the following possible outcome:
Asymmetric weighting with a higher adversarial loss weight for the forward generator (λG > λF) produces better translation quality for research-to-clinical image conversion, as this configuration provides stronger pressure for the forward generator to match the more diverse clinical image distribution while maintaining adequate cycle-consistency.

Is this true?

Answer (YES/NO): YES